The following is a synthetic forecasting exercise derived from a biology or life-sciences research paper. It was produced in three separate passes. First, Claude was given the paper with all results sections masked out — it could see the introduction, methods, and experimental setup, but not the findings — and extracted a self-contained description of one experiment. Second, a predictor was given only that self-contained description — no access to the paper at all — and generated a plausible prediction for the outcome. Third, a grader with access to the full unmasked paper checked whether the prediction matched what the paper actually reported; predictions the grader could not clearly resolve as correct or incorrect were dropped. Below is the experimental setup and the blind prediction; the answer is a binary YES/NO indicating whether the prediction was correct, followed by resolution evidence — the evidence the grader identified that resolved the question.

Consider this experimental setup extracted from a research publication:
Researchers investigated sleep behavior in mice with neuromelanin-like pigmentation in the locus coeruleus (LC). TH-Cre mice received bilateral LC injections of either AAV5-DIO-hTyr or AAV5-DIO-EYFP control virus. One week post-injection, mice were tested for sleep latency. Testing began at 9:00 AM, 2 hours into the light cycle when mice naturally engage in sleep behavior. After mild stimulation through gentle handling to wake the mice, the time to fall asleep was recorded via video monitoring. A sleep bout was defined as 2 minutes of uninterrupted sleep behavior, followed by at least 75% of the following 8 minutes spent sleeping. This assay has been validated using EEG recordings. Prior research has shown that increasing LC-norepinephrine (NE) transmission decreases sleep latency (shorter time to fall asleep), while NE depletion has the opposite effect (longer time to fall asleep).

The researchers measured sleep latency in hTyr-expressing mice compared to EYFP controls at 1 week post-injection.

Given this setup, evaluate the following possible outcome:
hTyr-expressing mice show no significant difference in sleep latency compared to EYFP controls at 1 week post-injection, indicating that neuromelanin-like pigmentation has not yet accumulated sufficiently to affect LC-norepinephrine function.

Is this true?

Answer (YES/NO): NO